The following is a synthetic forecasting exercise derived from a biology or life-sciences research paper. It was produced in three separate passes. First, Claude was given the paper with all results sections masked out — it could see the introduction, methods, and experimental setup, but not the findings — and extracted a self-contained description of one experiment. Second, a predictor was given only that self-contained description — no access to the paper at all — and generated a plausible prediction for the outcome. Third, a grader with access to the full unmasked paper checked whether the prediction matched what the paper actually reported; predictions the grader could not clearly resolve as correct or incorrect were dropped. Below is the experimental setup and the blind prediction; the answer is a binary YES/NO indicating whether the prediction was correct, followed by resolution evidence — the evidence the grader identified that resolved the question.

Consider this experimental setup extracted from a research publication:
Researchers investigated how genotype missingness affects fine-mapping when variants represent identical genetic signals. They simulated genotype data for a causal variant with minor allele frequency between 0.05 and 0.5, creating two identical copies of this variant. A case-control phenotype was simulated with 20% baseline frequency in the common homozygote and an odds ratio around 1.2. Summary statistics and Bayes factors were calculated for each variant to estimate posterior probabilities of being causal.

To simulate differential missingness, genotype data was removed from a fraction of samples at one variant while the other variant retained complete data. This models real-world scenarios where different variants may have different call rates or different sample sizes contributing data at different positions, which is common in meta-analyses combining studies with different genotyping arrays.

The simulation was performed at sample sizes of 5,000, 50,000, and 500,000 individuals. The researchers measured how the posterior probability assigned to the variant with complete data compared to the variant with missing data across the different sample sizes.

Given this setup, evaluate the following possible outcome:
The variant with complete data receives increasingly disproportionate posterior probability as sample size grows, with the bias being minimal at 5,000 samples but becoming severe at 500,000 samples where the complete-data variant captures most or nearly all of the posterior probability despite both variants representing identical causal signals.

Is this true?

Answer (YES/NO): YES